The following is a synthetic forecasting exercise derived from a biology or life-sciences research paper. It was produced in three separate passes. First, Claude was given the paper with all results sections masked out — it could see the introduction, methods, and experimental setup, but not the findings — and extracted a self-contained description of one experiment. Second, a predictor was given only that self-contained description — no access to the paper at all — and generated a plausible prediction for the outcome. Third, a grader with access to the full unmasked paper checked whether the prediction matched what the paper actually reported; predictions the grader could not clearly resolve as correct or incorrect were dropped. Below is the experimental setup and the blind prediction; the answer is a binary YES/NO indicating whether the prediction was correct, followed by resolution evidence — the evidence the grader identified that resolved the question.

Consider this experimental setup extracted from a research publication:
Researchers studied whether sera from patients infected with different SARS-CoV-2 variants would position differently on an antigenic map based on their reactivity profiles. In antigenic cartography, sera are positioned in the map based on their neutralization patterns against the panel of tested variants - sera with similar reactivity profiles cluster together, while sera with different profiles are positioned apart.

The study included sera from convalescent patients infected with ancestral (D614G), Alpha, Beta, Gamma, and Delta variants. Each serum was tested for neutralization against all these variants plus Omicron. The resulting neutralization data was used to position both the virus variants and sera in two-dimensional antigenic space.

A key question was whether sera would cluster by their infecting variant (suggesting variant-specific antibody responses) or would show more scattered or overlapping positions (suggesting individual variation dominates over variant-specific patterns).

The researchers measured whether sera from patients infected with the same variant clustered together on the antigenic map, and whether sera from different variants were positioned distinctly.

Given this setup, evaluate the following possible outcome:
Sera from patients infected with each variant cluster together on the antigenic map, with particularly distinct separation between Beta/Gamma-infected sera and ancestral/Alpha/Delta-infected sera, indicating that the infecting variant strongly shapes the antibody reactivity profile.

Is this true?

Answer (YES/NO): NO